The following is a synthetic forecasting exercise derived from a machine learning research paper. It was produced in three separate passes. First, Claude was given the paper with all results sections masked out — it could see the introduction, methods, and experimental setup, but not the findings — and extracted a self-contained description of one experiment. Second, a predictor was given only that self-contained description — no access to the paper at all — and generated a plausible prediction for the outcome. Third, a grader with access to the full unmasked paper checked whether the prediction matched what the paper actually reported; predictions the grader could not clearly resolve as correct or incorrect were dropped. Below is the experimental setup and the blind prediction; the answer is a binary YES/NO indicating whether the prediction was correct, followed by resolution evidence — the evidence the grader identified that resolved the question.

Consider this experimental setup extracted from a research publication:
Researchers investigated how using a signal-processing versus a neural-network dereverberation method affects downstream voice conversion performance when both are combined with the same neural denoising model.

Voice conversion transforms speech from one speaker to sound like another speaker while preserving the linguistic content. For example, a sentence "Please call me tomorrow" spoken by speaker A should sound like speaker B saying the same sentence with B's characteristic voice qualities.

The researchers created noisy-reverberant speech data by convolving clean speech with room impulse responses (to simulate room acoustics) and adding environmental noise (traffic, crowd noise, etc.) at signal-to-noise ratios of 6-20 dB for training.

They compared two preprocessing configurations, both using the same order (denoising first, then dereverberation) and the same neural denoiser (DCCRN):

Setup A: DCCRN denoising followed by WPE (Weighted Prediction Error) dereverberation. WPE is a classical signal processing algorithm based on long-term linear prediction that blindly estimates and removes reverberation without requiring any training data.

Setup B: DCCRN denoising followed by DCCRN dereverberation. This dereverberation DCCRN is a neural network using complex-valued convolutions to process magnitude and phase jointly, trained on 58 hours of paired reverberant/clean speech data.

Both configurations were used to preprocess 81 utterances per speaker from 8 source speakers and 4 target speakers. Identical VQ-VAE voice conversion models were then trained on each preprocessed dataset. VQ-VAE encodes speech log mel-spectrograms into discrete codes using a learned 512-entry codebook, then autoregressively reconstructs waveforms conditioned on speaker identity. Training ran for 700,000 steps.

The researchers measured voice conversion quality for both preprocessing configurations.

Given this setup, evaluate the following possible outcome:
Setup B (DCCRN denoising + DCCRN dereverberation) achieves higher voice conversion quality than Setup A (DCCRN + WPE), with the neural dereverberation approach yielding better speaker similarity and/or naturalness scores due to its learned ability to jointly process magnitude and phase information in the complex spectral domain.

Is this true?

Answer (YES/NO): NO